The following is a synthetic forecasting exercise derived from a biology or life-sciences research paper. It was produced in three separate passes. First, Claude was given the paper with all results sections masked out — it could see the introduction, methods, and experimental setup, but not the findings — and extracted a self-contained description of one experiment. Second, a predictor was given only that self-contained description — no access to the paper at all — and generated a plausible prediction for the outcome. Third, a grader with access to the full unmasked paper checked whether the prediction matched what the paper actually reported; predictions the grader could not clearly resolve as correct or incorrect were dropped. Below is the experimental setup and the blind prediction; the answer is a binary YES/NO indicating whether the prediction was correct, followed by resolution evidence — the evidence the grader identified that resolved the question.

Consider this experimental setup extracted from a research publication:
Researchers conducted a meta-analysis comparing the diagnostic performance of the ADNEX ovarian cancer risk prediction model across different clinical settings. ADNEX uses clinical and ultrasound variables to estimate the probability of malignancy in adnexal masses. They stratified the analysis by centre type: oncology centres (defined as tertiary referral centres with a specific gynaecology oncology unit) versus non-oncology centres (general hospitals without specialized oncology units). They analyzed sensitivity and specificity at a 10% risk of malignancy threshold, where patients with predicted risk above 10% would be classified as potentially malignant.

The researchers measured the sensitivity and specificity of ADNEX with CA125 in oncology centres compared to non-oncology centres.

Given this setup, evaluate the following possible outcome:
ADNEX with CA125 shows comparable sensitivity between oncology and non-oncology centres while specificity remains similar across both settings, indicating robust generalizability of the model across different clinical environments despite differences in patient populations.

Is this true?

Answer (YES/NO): NO